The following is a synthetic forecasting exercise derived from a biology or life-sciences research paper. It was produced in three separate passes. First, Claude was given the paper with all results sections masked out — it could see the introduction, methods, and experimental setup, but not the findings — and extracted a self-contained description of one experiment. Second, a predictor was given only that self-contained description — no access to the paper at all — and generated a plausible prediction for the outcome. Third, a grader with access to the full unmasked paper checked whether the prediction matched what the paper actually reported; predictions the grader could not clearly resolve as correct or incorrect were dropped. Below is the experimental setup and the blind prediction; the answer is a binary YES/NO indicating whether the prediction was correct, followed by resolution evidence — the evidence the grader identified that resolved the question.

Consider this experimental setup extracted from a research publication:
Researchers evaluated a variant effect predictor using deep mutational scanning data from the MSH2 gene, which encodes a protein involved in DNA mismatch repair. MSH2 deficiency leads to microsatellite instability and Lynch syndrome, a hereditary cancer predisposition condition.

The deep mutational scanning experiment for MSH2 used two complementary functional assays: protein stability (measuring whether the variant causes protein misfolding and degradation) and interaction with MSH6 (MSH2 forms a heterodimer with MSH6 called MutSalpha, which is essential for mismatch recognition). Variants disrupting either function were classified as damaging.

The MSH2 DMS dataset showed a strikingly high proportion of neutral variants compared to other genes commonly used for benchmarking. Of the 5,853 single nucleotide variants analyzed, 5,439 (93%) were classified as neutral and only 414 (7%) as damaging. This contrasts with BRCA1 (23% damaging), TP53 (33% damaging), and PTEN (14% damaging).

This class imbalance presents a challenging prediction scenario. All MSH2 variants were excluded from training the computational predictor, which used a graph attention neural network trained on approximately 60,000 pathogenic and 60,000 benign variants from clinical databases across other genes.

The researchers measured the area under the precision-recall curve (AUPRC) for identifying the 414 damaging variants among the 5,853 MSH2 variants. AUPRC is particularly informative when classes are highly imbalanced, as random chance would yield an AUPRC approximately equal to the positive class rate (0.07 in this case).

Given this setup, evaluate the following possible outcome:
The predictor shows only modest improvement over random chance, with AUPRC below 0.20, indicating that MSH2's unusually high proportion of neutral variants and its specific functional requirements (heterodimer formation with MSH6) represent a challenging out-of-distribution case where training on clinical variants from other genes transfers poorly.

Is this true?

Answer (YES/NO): NO